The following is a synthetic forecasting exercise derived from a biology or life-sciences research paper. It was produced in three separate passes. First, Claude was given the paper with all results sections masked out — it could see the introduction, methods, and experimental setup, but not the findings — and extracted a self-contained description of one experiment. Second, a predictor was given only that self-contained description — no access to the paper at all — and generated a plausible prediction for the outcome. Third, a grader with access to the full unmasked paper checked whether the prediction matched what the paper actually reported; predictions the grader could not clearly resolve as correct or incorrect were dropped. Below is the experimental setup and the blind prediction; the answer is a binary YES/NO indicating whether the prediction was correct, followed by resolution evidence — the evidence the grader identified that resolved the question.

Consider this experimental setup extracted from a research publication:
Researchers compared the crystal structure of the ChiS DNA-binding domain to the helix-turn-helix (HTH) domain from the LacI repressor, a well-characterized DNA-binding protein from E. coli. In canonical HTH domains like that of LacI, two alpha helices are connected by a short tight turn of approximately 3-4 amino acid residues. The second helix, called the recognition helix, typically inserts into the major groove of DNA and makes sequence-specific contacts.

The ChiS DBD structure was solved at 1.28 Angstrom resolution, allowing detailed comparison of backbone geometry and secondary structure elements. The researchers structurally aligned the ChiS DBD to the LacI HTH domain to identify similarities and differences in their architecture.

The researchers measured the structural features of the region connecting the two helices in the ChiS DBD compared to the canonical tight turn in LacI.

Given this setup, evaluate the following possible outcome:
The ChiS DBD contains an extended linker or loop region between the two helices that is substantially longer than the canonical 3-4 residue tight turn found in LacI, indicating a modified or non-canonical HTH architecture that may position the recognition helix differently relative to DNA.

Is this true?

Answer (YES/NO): YES